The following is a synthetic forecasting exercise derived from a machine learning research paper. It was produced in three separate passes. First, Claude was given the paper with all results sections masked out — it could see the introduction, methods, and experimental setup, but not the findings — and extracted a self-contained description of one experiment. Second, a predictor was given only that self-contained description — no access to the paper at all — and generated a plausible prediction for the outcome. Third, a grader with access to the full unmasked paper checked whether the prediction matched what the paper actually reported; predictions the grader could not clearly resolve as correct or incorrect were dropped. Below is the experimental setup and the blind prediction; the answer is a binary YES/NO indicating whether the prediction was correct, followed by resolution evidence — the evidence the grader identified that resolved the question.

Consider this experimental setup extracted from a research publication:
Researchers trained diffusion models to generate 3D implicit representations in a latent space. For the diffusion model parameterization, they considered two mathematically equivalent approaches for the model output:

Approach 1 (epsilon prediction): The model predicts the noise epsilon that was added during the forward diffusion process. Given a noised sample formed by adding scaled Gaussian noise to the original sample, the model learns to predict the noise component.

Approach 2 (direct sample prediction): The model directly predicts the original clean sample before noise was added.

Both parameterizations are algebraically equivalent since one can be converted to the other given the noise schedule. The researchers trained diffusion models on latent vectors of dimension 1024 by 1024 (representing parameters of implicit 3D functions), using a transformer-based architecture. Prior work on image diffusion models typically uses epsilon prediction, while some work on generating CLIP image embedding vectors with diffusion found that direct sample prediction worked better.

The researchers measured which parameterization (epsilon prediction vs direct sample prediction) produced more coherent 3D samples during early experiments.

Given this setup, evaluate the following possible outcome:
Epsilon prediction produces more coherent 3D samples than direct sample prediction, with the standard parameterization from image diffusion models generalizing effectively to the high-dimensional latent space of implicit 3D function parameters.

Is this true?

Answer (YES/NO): NO